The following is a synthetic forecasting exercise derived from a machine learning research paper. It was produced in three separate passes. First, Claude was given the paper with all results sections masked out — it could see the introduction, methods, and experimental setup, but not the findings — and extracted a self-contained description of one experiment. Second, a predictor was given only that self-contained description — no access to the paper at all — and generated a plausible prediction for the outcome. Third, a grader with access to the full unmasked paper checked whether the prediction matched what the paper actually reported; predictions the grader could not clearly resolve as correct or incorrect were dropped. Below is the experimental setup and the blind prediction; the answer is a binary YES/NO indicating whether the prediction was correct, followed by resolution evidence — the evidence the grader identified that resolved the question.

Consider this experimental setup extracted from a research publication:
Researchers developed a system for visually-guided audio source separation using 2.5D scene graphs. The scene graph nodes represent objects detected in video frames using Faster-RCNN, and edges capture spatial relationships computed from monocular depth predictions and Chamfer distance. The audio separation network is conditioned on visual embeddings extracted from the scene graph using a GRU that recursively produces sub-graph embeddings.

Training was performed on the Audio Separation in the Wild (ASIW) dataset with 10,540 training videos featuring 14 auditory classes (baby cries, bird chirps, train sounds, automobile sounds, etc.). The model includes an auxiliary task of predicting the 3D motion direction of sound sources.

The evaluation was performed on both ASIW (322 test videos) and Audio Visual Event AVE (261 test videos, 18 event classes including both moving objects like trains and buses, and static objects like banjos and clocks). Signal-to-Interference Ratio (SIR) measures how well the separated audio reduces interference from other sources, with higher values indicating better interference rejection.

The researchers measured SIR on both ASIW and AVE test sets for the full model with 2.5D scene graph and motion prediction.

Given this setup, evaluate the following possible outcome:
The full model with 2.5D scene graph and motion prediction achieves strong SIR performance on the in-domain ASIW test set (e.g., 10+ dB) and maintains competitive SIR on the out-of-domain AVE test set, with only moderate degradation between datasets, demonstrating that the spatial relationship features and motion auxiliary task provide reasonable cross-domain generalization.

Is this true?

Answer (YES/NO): NO